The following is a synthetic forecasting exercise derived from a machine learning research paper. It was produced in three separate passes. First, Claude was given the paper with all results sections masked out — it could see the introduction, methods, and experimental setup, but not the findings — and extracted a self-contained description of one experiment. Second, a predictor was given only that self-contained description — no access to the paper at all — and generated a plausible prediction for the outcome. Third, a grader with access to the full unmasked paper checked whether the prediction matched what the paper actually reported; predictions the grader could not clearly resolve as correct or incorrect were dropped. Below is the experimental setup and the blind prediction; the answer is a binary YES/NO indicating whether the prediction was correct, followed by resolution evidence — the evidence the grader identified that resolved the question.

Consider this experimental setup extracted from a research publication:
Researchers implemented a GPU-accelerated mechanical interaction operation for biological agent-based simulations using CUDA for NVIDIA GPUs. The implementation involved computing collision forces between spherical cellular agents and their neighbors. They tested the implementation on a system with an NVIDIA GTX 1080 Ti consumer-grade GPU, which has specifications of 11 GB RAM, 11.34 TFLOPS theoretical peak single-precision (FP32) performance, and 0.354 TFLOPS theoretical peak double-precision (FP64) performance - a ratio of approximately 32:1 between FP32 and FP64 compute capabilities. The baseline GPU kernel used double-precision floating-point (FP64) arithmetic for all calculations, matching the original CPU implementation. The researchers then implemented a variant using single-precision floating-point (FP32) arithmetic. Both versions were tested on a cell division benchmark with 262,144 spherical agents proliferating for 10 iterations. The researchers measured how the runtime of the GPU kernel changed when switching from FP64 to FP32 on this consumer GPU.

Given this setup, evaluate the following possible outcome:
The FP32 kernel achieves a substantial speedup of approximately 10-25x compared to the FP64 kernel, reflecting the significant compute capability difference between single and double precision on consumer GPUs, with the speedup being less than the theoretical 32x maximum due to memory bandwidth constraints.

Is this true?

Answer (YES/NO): NO